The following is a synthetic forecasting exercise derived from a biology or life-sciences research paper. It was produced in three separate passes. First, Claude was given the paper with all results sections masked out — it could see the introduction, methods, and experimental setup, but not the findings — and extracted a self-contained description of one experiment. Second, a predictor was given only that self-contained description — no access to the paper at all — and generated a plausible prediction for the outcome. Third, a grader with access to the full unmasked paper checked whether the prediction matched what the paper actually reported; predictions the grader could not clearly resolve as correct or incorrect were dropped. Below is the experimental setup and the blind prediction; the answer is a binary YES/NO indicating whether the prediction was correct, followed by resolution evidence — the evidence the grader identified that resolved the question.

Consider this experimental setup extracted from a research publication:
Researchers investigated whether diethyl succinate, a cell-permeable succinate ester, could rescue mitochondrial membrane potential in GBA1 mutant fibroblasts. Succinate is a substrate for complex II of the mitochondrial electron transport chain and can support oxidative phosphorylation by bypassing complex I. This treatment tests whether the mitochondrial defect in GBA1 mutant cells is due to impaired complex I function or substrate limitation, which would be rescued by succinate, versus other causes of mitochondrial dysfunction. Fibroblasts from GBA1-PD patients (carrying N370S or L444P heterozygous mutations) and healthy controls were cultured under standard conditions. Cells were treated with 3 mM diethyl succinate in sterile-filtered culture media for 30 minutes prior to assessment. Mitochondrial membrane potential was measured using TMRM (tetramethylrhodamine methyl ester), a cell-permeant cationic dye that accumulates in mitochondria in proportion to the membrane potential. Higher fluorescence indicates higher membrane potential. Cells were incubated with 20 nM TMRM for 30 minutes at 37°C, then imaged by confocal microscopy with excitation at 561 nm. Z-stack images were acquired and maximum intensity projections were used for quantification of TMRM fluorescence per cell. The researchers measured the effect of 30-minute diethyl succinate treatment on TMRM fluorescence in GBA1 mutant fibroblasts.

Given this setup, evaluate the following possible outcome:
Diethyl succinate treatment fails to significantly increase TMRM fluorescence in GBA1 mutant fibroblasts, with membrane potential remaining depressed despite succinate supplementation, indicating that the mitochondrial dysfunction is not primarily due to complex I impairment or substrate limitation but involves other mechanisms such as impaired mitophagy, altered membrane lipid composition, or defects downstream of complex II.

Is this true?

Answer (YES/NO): YES